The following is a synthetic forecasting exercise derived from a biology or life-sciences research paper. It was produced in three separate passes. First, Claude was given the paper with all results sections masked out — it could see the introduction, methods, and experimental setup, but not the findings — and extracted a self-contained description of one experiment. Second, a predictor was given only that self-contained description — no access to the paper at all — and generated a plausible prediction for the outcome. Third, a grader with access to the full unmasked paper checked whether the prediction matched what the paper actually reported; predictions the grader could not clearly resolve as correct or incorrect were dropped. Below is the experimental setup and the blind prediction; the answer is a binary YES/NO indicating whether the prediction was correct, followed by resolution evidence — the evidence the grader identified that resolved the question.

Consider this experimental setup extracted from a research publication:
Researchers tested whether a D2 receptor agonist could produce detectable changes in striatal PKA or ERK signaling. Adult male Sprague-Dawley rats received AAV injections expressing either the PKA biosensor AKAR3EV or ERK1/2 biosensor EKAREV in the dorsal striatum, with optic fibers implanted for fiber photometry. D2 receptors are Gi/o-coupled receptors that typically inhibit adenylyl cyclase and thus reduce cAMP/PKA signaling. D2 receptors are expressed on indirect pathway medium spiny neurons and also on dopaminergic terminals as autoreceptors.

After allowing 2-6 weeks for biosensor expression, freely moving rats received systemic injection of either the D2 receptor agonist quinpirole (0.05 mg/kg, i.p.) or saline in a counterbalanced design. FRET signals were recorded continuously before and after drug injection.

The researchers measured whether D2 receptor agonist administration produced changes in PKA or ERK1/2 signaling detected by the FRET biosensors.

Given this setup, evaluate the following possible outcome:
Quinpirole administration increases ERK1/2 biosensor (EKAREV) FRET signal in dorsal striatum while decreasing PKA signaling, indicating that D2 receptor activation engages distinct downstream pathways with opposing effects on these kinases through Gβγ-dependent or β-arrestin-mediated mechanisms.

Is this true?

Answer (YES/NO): NO